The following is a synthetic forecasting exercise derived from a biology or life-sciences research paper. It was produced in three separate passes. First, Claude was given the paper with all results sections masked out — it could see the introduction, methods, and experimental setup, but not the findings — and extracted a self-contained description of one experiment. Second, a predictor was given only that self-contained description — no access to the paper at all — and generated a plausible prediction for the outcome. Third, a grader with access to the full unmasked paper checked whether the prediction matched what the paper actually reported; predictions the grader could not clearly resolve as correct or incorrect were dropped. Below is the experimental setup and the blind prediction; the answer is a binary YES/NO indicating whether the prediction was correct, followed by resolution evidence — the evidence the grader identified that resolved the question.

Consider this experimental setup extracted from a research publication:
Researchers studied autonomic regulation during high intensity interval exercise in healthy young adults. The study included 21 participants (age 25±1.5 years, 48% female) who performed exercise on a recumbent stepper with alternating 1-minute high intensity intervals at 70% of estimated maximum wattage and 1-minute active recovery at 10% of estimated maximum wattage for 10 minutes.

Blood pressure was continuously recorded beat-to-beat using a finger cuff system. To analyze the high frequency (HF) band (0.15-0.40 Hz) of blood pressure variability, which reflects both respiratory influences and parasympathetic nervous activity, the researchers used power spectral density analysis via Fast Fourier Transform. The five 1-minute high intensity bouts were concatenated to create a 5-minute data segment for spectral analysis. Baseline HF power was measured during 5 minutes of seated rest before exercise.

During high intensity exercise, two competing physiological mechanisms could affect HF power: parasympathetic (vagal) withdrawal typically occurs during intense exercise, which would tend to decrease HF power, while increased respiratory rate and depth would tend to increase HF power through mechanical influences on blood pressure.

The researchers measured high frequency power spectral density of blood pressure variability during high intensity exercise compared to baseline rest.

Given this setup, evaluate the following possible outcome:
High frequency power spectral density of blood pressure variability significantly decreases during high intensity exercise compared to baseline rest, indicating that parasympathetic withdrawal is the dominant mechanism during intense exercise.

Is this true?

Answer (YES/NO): NO